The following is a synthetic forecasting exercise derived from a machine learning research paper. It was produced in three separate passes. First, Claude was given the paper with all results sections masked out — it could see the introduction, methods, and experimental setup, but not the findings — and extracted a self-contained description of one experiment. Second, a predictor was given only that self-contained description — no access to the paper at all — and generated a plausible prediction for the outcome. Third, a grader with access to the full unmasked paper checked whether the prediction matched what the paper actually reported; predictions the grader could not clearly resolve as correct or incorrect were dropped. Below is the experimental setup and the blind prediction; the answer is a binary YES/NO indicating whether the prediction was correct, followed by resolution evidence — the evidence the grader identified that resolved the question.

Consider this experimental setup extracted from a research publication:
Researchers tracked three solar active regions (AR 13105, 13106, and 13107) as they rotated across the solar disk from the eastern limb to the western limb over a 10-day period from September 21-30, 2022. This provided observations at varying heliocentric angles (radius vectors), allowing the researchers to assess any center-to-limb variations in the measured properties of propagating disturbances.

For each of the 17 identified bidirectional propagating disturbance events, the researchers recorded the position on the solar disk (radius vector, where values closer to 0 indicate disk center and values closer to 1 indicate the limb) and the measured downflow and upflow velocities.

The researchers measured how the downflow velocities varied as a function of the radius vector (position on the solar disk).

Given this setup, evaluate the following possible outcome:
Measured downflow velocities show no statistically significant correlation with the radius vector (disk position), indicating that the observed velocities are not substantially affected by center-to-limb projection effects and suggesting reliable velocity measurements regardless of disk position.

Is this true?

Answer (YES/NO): NO